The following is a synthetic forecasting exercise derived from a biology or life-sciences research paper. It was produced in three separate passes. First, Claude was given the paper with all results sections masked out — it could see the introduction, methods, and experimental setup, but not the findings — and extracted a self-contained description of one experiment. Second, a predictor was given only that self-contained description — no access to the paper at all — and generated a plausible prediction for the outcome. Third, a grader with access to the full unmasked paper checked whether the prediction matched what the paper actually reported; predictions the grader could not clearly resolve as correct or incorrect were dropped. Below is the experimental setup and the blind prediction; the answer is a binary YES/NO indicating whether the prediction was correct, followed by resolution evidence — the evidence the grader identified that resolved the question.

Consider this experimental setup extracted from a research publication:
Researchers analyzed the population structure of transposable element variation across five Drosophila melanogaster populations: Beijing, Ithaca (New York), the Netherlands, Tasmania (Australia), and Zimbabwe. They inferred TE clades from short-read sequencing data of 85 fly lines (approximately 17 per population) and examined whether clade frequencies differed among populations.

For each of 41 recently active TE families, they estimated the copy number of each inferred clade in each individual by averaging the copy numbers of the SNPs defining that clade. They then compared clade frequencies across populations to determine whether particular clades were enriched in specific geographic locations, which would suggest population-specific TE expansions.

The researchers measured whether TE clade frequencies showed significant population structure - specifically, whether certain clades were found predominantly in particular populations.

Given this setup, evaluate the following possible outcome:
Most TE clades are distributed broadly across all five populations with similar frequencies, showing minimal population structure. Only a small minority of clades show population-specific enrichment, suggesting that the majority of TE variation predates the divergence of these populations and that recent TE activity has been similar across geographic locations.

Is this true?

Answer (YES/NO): YES